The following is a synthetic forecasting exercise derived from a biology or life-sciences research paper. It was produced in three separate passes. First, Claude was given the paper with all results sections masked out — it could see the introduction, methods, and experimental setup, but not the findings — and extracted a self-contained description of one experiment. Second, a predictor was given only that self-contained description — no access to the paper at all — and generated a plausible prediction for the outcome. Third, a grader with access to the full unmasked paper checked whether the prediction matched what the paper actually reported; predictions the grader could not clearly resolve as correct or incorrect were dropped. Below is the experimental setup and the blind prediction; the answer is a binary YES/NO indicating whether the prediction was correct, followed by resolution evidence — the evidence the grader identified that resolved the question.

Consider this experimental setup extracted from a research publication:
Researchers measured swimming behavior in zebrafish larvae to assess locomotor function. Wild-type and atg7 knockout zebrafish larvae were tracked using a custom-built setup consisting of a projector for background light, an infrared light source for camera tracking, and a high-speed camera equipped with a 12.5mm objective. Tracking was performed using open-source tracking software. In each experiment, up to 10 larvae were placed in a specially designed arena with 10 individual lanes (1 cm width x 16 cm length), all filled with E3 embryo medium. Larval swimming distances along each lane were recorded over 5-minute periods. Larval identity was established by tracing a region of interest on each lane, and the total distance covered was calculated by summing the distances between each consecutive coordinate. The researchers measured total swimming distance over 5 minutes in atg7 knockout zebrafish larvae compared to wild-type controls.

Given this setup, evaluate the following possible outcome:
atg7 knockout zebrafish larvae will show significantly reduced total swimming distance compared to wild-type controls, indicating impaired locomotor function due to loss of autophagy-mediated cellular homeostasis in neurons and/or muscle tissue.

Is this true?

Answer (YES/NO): YES